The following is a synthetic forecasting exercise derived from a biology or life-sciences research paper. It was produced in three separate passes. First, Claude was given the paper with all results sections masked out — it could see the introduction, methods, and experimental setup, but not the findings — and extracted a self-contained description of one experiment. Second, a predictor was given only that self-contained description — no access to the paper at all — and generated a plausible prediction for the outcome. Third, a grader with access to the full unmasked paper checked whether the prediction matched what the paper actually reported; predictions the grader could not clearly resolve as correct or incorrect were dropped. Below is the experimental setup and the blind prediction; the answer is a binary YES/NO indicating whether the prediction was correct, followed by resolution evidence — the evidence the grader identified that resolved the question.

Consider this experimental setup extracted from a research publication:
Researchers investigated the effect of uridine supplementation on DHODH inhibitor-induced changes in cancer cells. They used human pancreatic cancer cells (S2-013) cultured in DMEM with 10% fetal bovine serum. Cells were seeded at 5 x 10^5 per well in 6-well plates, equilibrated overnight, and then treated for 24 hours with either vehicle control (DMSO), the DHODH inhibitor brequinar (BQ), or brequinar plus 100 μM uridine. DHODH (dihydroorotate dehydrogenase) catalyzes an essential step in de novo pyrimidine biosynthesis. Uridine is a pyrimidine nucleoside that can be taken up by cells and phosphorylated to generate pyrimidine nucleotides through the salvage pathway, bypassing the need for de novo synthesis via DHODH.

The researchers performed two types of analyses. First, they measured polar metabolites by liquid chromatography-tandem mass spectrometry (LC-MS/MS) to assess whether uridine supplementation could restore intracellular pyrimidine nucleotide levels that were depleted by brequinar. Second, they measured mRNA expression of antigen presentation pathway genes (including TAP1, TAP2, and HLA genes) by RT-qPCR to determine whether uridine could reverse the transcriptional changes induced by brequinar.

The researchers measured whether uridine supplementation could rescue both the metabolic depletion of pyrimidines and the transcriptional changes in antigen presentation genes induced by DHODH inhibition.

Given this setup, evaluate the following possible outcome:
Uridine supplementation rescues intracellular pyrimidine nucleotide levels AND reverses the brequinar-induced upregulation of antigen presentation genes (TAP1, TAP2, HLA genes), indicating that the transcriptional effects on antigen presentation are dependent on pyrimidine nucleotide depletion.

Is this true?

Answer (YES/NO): YES